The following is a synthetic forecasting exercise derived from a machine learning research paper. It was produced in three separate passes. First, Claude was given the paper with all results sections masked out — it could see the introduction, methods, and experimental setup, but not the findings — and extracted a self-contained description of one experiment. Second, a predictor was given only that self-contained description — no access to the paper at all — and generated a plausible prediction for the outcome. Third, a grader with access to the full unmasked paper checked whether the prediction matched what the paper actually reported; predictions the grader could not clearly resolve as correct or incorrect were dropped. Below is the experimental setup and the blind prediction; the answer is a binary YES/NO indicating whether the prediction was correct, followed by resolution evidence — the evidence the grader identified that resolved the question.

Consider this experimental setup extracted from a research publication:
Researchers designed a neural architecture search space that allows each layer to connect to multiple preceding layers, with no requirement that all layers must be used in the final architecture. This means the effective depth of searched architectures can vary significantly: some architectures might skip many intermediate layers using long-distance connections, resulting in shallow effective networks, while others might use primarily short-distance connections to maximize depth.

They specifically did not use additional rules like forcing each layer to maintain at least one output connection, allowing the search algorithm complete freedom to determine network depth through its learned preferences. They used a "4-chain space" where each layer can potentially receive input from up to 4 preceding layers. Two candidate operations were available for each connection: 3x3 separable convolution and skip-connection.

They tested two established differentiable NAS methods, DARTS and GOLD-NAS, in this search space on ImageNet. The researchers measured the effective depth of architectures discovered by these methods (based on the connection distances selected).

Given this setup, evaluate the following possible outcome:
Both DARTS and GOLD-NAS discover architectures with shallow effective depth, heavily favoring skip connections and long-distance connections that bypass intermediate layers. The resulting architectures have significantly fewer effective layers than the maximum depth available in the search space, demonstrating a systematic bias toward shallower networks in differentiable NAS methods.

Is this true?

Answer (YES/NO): YES